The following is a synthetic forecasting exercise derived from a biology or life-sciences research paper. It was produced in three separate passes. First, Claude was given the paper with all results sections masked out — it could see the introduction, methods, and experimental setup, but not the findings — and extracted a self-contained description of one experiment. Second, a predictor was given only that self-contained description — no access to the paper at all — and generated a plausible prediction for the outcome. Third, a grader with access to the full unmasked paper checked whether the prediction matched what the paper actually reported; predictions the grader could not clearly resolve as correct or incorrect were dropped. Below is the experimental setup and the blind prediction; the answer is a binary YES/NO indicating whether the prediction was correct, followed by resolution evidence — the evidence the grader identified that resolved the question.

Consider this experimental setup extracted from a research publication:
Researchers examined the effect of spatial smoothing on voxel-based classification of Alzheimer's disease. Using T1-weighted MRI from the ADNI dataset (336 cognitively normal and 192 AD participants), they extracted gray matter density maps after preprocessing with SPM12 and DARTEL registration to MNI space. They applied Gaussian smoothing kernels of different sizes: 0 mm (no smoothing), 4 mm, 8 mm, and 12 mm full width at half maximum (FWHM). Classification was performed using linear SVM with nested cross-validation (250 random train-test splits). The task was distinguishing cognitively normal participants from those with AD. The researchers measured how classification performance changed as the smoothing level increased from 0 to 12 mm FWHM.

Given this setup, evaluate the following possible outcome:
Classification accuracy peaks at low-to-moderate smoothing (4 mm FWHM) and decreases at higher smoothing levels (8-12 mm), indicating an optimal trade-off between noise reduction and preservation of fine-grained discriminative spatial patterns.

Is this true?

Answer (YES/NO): NO